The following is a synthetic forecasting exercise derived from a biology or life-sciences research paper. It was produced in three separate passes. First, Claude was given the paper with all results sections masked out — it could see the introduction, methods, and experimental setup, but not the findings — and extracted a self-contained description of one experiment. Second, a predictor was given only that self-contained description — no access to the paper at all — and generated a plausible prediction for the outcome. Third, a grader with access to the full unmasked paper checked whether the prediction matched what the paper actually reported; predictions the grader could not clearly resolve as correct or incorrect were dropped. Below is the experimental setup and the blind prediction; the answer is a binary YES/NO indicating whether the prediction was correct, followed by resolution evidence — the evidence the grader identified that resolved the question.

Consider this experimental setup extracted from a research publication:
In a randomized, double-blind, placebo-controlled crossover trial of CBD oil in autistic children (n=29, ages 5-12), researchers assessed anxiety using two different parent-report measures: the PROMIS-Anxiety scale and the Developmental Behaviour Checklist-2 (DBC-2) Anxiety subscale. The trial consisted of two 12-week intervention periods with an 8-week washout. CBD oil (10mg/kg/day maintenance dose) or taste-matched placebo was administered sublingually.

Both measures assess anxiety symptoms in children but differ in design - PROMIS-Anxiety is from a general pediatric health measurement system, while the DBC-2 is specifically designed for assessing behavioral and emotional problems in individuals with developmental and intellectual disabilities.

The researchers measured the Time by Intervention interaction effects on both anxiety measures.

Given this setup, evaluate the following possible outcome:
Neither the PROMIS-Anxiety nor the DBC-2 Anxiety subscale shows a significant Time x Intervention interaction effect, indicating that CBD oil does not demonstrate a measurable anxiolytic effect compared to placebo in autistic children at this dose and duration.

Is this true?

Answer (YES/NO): NO